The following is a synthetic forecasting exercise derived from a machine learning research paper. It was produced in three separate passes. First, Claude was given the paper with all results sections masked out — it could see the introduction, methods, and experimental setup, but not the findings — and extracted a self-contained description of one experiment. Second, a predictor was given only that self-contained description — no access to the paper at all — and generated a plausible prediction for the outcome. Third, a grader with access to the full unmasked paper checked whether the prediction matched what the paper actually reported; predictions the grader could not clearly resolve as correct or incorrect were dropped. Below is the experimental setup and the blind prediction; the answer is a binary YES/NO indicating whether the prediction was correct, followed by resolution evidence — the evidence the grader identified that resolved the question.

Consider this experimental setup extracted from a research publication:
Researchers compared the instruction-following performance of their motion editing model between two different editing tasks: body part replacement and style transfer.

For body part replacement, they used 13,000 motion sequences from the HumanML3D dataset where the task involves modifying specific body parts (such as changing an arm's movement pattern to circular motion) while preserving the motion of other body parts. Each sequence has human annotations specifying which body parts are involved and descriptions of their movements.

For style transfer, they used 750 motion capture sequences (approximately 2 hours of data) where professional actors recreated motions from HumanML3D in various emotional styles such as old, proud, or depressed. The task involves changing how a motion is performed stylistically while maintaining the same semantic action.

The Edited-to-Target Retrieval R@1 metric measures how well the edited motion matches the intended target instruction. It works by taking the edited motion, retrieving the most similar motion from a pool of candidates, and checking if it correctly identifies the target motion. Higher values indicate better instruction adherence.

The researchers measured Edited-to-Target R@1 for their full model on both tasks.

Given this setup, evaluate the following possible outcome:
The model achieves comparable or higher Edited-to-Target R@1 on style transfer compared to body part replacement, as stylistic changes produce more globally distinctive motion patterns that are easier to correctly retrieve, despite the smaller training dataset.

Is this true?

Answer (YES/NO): YES